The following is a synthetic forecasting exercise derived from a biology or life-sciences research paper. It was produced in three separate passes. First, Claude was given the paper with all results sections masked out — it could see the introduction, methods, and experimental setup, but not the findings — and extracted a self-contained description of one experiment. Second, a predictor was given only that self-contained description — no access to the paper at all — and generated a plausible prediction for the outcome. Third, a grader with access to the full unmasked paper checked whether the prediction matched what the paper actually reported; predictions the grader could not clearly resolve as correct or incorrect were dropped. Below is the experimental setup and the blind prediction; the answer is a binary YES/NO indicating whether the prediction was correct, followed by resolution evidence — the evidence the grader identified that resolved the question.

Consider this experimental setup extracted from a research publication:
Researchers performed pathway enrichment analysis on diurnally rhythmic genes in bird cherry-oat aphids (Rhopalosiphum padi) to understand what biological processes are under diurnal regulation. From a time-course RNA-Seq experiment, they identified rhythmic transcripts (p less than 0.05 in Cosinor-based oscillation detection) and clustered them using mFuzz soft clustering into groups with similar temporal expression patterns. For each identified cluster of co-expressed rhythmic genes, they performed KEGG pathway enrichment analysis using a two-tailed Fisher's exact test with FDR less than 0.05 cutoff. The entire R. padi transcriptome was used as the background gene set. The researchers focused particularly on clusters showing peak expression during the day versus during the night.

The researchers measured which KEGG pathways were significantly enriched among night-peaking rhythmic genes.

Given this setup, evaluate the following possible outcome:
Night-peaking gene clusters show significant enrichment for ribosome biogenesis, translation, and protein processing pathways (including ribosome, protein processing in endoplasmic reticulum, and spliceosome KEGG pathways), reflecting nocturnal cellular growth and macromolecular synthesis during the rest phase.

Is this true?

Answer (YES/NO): NO